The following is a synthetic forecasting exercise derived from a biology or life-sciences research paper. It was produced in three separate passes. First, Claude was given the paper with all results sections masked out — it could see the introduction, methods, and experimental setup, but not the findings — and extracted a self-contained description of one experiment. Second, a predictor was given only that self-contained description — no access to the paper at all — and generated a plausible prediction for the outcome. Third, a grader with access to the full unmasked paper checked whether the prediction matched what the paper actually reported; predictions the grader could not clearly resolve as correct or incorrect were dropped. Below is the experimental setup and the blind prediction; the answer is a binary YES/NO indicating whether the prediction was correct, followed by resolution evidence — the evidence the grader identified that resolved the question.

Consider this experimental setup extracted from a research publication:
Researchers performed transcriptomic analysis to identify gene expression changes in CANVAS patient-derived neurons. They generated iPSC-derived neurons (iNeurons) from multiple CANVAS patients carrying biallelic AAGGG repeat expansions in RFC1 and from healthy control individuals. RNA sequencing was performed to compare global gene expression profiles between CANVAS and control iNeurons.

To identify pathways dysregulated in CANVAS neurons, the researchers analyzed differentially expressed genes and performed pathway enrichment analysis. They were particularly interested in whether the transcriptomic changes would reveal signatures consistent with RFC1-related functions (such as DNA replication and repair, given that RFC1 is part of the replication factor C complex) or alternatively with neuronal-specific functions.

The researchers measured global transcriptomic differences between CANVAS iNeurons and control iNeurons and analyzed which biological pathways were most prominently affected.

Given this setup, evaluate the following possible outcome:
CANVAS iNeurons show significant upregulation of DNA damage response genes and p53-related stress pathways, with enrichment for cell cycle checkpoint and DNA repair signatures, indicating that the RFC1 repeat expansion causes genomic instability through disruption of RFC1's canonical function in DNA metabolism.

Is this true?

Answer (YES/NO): NO